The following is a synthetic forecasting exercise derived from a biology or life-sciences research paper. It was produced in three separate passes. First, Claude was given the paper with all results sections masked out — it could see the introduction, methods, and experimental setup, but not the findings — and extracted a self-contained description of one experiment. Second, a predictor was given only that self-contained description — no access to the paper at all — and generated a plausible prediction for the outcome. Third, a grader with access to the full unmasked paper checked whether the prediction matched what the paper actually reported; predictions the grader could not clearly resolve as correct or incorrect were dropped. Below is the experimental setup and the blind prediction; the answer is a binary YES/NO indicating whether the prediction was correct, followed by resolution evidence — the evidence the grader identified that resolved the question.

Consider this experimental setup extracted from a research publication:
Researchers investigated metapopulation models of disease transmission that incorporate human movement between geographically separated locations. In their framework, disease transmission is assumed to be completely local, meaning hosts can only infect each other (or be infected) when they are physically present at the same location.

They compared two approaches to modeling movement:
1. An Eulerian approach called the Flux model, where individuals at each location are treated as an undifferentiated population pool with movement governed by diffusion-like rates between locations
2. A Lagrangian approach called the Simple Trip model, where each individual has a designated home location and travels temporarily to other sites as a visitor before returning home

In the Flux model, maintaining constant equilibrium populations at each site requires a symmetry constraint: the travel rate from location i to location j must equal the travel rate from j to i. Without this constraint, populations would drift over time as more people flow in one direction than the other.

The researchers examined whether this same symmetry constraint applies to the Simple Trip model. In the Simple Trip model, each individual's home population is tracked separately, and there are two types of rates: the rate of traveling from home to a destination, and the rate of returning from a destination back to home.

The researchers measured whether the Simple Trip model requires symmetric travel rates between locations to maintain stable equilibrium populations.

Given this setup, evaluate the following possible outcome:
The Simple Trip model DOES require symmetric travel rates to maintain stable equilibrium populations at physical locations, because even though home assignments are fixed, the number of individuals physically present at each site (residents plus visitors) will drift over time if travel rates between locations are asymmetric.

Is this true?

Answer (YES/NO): NO